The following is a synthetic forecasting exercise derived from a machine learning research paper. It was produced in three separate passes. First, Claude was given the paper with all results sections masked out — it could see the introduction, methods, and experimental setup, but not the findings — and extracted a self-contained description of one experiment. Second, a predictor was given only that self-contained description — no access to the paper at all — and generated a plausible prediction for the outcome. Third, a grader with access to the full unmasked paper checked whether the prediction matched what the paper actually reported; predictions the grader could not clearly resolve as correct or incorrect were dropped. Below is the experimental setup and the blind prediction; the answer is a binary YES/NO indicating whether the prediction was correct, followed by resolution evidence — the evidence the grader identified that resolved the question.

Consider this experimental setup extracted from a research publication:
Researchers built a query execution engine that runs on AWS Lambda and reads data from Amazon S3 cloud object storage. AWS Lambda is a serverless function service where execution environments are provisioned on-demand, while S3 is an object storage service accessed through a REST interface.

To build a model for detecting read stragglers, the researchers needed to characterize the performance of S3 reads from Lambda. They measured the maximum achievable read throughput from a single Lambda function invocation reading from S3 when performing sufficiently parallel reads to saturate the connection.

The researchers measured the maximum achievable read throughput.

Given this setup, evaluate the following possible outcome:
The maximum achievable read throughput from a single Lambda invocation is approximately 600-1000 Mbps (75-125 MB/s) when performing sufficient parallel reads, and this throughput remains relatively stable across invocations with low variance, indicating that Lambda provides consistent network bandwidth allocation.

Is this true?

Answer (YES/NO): NO